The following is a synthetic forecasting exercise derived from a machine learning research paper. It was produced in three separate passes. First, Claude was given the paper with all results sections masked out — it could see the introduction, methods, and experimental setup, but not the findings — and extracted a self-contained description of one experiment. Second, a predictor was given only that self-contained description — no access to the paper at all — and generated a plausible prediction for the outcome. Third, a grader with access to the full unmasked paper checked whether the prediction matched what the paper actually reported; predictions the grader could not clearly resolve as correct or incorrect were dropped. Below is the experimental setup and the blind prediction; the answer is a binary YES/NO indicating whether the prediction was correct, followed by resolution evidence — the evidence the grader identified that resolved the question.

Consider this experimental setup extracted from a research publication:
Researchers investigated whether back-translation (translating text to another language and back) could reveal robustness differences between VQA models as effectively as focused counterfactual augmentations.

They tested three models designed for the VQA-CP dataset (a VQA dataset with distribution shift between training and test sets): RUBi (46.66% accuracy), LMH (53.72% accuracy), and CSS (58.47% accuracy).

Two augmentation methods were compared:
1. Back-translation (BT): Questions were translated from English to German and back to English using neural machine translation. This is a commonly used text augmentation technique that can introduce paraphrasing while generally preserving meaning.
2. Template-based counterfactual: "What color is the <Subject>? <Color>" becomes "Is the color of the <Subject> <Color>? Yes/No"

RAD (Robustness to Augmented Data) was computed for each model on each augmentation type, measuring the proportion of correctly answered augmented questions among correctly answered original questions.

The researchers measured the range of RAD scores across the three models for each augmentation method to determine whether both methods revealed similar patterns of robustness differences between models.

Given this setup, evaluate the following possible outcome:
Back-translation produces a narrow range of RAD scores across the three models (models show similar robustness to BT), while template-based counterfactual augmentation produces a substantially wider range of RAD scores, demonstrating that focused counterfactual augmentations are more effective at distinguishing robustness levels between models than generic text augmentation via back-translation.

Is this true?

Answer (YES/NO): YES